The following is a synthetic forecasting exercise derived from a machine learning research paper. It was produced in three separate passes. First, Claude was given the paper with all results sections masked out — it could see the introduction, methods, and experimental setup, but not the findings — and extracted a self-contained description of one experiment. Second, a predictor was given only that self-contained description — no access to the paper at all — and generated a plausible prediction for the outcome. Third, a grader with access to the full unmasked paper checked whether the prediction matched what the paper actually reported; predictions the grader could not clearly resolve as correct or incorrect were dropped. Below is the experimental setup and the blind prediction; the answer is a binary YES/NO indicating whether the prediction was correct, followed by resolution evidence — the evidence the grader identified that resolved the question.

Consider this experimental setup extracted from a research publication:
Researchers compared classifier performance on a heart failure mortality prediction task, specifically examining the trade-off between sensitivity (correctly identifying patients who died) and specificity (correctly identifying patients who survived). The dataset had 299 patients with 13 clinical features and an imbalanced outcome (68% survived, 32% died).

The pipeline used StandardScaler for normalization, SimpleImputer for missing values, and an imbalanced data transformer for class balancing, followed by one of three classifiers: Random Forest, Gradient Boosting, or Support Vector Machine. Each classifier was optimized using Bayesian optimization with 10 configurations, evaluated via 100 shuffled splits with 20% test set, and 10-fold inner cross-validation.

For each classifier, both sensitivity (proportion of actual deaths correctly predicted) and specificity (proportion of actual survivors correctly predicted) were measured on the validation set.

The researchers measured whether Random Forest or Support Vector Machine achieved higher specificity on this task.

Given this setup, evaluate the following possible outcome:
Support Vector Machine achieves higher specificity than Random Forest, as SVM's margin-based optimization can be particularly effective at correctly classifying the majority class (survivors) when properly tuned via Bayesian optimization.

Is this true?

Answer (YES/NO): NO